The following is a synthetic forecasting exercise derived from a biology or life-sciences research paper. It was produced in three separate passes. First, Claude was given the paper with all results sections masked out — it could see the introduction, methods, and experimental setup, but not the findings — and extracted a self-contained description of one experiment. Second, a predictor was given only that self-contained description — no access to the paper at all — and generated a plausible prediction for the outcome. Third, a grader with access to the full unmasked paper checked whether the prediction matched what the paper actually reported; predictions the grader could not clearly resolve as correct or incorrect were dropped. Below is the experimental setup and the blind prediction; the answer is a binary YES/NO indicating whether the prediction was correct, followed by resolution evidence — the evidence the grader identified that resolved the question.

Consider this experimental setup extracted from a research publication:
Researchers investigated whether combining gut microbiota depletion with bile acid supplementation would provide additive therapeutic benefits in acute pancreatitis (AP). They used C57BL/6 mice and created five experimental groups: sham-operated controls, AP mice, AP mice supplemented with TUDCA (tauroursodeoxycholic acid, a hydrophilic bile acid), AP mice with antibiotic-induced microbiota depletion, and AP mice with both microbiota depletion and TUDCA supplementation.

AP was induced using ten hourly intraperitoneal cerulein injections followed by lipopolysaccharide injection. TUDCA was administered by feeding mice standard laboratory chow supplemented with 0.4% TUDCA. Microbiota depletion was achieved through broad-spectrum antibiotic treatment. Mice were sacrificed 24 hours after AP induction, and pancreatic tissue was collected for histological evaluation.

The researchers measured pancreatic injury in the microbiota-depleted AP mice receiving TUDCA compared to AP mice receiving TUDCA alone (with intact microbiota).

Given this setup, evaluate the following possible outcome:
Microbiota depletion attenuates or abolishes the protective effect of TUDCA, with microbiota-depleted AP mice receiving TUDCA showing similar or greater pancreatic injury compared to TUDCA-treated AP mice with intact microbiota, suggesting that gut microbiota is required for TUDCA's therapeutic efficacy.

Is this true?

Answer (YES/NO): YES